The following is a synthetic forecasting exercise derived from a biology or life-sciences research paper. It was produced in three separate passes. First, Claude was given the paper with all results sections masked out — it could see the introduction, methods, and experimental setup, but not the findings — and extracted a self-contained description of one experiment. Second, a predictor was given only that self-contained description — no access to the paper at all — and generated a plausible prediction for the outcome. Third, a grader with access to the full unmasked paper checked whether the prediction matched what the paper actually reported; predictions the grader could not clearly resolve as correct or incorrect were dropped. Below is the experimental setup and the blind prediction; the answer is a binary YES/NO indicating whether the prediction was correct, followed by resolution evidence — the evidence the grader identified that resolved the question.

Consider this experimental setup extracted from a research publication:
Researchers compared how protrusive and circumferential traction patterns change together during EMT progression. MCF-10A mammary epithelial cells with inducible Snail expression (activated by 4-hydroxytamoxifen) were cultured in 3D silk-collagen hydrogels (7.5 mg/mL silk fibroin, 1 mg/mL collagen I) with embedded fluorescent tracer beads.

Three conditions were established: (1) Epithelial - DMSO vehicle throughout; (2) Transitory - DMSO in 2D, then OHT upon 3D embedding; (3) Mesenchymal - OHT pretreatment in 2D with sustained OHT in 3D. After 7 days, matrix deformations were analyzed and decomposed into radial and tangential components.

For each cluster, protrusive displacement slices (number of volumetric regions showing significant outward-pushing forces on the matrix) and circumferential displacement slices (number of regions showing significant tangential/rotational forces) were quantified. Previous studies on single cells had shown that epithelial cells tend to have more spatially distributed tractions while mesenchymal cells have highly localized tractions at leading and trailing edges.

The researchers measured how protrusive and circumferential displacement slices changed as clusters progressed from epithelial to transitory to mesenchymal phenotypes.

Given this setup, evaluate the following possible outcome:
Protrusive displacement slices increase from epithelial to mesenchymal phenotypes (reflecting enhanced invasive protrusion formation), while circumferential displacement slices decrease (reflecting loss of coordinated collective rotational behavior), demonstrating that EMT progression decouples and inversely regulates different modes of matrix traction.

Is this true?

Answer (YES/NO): NO